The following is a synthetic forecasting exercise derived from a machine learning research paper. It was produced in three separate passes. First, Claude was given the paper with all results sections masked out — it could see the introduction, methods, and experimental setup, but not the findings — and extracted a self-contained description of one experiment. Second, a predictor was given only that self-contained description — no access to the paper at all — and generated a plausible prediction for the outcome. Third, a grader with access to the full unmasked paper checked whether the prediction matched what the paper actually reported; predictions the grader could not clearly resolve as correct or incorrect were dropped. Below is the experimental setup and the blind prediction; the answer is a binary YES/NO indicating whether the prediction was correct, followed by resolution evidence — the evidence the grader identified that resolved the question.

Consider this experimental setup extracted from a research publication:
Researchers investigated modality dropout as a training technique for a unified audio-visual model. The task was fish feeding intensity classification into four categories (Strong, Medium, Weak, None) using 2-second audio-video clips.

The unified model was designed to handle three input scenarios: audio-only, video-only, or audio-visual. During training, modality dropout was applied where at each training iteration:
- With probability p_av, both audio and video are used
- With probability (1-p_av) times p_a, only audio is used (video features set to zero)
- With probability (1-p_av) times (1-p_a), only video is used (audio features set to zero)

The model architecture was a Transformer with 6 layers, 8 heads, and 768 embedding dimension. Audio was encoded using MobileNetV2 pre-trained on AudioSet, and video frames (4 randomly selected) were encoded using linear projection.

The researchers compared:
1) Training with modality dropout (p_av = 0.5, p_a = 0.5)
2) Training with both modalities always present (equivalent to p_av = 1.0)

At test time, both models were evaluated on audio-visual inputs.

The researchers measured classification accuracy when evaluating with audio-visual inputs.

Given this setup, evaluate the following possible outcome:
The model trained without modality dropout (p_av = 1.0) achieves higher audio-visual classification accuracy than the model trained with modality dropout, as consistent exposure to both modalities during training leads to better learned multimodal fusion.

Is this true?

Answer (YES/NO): YES